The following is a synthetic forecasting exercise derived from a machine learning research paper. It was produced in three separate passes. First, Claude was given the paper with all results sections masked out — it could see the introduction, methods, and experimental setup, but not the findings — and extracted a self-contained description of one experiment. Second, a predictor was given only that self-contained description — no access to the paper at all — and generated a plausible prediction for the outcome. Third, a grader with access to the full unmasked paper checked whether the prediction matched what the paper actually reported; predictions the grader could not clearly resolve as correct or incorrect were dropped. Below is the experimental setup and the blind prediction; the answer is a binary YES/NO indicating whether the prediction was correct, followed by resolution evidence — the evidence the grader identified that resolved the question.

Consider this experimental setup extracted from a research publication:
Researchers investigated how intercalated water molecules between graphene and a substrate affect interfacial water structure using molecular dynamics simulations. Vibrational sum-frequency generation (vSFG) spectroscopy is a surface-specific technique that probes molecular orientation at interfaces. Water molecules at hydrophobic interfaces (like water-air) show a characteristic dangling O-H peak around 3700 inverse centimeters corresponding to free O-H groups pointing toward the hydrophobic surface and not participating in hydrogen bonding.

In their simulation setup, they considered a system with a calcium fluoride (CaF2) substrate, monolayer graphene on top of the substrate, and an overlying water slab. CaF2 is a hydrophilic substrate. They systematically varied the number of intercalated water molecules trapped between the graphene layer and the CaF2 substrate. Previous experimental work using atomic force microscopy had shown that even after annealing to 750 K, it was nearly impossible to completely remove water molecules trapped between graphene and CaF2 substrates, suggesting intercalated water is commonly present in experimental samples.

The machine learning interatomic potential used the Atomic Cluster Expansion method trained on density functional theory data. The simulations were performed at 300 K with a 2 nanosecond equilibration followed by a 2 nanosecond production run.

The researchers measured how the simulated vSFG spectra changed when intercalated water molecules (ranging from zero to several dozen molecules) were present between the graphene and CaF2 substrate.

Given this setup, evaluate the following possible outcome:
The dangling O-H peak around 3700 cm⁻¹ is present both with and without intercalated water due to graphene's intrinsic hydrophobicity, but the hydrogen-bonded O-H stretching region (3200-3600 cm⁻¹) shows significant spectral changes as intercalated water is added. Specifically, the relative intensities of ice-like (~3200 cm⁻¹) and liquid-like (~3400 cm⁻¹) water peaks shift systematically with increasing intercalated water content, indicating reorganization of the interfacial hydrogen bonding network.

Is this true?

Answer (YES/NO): NO